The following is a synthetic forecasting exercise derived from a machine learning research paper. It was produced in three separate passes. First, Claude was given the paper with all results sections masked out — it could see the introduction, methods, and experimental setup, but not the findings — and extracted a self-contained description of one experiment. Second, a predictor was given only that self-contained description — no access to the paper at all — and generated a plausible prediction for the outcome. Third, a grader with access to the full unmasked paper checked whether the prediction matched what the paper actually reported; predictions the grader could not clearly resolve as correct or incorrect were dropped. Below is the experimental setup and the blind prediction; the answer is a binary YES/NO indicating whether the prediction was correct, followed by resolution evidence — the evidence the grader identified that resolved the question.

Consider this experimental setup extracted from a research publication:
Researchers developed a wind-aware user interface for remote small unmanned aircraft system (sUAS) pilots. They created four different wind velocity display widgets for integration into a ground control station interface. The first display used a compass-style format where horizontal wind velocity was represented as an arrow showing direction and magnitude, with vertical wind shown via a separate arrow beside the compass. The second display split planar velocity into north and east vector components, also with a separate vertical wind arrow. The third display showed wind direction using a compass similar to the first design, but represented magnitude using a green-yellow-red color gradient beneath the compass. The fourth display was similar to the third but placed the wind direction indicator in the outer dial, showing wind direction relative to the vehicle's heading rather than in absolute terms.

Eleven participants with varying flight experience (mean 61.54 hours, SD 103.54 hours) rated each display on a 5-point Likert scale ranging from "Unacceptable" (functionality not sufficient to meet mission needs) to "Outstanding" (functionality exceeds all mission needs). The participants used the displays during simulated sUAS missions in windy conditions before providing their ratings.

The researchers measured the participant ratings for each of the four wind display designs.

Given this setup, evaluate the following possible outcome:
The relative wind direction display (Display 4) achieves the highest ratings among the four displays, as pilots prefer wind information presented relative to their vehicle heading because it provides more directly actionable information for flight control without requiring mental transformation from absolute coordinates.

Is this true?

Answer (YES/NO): YES